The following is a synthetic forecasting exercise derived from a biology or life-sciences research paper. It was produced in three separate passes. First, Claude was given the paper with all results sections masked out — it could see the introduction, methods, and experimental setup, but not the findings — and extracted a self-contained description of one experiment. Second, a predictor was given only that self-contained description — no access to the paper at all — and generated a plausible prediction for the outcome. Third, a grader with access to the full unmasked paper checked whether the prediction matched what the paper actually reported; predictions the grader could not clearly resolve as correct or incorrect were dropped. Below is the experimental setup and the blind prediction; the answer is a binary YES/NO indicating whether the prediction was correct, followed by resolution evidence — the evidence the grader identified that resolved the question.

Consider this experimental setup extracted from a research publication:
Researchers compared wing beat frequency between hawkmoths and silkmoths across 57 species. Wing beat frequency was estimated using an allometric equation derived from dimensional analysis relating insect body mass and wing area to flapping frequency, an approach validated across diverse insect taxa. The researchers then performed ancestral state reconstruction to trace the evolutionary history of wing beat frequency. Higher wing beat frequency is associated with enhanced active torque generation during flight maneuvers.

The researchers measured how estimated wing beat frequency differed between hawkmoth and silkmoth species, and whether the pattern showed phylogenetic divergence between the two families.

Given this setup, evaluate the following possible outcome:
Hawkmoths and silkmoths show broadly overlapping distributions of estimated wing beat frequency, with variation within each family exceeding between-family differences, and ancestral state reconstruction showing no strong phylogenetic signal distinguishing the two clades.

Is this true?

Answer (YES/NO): NO